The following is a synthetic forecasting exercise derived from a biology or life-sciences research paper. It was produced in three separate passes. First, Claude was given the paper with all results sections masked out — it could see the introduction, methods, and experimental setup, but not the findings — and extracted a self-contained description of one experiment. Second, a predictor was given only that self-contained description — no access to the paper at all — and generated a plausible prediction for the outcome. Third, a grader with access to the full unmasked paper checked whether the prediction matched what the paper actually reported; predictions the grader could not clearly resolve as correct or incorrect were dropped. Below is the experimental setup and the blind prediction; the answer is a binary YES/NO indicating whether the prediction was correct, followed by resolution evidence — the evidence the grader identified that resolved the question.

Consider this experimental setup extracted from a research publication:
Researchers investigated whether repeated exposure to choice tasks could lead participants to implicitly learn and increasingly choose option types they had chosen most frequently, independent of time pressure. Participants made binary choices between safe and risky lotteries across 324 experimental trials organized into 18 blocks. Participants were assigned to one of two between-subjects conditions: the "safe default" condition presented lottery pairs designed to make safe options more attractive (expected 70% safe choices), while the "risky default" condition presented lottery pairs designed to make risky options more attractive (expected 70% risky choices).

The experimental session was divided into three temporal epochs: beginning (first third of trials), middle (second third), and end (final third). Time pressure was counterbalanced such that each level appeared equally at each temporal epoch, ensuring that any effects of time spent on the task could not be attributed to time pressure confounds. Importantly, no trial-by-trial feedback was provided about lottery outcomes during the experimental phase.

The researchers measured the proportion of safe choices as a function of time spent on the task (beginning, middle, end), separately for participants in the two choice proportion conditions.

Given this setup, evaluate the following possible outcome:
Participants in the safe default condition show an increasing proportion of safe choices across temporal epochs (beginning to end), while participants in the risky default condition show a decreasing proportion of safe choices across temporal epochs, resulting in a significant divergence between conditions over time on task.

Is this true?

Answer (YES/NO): YES